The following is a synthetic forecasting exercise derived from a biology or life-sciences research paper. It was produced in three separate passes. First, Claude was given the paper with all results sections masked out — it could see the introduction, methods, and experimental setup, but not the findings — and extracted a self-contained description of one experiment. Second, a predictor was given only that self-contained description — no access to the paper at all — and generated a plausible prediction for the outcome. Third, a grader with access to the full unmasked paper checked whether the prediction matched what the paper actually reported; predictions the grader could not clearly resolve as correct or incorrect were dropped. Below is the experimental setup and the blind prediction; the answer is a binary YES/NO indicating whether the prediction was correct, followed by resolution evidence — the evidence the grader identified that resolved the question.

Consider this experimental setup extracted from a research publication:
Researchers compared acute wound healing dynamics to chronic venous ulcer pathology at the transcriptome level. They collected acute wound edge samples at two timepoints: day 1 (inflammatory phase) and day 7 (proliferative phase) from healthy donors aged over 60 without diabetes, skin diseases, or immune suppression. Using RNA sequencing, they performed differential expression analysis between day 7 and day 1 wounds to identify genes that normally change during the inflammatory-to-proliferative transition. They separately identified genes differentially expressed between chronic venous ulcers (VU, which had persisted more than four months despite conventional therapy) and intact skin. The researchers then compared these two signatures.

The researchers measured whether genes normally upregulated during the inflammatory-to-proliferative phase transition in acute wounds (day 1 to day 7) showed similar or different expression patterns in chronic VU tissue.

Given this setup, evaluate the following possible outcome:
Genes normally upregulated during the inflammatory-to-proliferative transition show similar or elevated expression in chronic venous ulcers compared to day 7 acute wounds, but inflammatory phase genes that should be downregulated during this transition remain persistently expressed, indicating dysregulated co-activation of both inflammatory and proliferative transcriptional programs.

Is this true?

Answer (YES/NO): NO